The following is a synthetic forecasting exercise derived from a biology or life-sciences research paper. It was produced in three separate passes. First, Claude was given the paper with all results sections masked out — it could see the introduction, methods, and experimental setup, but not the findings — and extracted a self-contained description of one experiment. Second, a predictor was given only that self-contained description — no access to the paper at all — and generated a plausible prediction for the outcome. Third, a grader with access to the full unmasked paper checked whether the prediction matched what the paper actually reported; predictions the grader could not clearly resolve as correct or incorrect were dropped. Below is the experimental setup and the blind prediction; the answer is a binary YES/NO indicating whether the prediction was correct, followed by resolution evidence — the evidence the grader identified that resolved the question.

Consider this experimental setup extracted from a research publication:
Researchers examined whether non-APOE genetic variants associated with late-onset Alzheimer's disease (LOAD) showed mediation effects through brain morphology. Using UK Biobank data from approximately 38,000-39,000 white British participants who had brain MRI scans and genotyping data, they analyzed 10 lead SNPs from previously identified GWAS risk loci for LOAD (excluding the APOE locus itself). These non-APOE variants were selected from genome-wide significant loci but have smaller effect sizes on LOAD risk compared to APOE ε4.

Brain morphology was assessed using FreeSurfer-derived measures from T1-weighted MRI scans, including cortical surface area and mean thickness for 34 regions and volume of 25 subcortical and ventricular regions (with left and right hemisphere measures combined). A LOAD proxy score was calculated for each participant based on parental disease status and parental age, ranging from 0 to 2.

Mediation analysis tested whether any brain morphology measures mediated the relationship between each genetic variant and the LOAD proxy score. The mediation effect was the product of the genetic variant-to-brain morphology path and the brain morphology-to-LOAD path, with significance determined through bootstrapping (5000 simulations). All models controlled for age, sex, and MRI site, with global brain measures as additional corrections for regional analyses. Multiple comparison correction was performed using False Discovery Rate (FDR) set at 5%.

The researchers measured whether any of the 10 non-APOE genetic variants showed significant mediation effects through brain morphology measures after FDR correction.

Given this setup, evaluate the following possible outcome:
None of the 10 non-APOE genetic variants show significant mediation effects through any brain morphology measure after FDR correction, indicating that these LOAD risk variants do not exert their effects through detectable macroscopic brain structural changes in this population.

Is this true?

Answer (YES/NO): NO